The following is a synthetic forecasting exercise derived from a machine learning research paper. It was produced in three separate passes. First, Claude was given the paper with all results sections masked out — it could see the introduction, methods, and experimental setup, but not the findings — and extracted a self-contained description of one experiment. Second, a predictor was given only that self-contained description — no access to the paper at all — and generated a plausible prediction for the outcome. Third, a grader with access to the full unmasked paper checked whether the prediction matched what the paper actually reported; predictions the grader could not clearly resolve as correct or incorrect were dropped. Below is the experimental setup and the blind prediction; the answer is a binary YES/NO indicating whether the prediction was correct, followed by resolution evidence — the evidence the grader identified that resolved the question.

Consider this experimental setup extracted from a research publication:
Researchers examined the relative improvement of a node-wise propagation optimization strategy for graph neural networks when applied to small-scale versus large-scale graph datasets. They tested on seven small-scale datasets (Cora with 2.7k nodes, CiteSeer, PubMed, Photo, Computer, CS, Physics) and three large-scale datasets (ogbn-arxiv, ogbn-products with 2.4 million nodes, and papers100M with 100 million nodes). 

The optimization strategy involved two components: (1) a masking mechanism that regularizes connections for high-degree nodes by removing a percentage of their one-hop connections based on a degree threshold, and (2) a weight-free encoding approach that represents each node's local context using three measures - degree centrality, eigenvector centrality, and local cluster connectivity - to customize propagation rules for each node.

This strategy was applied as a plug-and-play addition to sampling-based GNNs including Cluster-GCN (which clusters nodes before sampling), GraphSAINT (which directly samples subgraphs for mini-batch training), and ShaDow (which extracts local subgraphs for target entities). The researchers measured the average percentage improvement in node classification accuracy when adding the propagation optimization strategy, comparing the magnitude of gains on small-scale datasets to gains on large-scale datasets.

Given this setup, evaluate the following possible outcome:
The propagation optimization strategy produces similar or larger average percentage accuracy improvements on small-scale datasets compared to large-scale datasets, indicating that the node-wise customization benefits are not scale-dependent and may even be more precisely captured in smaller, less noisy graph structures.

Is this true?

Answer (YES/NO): NO